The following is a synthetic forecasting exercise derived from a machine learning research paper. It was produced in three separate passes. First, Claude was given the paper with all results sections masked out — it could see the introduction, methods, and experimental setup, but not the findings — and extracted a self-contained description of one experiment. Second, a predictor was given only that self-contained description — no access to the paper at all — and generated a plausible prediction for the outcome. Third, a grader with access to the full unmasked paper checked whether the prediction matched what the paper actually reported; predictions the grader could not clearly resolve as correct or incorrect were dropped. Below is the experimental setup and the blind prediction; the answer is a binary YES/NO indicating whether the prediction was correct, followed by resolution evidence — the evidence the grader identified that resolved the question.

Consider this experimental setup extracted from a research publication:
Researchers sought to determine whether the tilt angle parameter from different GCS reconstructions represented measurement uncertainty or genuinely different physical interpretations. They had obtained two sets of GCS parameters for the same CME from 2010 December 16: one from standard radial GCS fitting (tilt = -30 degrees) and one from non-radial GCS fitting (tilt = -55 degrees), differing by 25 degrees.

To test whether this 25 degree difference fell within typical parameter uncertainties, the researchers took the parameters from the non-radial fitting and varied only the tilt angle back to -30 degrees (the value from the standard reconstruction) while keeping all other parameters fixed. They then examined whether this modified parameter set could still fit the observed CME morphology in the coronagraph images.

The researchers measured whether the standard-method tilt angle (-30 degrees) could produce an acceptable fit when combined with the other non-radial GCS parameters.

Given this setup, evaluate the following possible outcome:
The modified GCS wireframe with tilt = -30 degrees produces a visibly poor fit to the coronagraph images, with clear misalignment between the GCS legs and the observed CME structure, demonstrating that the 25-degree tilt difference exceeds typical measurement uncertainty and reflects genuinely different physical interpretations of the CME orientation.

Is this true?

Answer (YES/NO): NO